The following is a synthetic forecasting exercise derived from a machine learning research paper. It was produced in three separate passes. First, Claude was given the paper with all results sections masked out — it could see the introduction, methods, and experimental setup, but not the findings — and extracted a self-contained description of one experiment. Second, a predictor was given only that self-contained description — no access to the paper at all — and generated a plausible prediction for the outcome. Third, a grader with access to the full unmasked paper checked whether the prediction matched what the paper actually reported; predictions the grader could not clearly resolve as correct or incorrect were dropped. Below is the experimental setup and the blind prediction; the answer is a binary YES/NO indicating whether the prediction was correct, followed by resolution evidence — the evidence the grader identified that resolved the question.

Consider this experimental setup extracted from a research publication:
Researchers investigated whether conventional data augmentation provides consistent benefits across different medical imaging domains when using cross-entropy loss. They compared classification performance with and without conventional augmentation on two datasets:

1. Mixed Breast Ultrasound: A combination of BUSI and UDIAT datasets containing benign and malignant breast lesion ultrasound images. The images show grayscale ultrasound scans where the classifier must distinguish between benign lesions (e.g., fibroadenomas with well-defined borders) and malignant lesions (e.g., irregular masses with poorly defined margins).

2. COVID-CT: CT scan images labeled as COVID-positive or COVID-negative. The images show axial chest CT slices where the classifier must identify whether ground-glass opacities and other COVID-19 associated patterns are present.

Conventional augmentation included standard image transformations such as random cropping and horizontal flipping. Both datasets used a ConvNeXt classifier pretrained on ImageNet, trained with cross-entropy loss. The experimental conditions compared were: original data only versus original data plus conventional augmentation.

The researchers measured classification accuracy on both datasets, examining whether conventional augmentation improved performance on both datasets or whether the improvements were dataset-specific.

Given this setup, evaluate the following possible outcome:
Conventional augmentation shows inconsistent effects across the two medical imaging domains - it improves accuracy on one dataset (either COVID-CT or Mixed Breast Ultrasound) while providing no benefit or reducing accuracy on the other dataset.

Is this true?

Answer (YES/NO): YES